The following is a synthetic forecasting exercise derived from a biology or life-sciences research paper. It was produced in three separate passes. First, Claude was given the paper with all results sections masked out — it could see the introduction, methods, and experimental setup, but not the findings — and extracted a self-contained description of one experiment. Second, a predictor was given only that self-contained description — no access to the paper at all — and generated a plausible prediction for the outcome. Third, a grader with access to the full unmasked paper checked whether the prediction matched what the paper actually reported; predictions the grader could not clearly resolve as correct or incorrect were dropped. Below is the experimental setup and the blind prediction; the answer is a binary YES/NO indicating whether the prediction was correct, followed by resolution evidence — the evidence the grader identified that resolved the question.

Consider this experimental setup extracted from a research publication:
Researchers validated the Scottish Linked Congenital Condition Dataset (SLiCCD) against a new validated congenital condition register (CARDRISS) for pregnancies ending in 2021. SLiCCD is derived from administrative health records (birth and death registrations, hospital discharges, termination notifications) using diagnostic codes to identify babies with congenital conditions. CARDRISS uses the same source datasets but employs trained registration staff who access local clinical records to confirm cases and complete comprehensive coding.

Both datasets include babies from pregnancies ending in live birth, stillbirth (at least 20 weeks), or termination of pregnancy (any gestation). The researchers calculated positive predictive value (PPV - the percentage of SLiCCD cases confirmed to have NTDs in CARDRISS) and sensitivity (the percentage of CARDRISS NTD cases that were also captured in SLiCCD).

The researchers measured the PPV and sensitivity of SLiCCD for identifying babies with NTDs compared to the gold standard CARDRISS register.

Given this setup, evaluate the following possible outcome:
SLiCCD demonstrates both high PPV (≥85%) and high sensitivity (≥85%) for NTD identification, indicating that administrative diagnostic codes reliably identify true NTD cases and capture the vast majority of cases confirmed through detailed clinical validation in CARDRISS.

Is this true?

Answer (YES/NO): NO